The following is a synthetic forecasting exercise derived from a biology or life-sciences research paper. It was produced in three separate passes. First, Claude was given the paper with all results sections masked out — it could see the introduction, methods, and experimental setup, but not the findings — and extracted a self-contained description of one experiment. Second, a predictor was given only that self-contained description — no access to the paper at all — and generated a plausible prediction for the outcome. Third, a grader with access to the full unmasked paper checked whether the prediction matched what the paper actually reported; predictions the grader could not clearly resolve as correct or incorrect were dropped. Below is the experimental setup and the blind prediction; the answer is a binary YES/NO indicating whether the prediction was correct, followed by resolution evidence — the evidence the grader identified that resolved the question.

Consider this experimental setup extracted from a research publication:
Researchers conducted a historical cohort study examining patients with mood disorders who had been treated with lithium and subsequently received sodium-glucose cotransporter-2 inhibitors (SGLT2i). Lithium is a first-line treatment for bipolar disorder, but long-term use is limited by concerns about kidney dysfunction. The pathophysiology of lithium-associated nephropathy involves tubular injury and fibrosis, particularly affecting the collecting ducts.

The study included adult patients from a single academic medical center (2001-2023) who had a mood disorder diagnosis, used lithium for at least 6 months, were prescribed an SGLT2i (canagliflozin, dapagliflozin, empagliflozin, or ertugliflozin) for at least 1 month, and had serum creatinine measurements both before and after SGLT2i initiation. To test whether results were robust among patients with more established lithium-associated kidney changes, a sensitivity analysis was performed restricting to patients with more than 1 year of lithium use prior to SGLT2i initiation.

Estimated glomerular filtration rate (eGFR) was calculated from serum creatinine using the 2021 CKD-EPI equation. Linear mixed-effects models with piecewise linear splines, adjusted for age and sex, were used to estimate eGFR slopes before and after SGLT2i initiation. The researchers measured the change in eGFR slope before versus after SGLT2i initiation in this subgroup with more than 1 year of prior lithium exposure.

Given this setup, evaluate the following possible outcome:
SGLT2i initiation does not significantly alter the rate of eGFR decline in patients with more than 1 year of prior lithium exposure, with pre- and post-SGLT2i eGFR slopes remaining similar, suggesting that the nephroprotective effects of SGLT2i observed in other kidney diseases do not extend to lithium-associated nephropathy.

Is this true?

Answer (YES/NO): NO